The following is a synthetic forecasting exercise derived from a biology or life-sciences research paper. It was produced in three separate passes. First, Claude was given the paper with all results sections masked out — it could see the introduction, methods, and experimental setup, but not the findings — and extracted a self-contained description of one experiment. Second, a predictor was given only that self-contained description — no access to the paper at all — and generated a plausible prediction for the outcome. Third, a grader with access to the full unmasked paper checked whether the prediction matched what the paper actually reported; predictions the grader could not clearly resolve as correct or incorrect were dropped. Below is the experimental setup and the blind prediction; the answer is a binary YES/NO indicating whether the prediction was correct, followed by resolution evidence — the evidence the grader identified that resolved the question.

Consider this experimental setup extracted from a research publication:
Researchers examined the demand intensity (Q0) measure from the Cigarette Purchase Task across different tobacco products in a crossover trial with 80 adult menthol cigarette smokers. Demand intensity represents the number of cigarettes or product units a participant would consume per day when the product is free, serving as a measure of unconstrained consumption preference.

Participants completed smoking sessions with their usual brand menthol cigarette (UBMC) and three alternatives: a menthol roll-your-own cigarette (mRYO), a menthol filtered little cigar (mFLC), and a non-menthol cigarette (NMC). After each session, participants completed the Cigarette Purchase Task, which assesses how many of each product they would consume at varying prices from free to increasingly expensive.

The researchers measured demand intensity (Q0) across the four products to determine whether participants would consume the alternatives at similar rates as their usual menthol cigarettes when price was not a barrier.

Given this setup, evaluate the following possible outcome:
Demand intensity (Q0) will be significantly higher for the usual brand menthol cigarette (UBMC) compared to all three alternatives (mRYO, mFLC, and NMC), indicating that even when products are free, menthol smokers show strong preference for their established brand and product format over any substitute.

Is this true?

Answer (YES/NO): YES